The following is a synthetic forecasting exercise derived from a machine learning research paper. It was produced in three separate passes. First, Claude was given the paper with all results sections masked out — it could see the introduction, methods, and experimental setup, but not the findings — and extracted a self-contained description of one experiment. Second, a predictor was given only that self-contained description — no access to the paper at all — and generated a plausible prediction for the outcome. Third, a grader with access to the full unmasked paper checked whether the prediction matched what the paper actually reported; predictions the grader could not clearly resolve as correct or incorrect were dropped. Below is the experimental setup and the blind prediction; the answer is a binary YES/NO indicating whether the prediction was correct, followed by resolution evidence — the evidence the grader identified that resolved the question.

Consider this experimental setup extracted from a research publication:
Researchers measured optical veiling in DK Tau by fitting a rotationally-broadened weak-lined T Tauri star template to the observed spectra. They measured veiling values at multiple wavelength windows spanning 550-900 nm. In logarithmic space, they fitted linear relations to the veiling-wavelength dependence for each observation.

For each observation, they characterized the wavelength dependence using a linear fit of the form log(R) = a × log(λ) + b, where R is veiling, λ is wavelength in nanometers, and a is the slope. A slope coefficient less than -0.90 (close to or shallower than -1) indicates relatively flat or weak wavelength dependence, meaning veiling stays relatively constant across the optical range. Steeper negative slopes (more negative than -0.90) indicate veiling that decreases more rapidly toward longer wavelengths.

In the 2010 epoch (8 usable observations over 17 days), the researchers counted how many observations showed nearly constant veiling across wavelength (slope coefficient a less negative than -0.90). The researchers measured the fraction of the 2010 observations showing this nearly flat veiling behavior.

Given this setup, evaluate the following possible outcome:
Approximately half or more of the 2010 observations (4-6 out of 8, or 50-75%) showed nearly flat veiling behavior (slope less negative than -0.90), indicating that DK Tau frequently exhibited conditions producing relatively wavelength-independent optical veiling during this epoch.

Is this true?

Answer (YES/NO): NO